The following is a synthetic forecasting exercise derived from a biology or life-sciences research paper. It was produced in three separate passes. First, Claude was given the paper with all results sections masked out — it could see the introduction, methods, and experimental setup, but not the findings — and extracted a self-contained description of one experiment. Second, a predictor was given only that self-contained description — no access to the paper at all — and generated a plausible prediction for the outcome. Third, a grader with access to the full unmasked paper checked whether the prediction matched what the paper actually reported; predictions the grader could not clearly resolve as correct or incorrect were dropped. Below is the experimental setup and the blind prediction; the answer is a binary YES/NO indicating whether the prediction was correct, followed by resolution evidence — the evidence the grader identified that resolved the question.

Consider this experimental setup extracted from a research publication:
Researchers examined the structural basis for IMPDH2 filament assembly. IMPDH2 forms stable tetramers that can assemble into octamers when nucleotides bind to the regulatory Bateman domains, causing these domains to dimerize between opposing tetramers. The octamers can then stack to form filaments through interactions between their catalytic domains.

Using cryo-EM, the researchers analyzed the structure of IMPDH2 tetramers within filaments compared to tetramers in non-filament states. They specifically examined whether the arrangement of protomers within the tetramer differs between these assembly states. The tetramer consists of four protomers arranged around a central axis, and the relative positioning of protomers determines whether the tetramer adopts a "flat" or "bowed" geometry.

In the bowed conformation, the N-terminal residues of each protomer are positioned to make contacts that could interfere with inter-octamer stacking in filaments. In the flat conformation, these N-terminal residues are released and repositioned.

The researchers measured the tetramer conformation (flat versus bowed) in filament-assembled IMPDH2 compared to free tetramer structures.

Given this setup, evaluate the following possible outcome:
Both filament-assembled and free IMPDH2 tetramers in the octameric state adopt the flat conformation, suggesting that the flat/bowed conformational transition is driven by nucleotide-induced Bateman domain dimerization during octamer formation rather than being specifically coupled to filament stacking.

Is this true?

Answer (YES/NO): NO